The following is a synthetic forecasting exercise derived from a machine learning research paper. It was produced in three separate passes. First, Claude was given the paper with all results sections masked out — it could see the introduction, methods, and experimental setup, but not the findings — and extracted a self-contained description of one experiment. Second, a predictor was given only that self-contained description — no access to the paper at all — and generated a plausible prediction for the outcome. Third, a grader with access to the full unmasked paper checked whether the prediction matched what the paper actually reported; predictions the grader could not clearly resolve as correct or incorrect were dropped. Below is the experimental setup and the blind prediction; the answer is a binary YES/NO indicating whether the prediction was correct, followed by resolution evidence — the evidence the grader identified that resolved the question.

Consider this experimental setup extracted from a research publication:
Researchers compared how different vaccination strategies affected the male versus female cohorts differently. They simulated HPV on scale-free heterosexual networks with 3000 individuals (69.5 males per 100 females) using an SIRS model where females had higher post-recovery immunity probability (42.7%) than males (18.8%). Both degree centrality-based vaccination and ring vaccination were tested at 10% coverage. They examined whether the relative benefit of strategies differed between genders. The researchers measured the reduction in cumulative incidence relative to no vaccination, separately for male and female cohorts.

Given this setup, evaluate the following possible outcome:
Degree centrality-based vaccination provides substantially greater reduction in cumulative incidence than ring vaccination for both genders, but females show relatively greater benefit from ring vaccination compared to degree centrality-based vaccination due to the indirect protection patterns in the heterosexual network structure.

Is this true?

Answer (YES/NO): NO